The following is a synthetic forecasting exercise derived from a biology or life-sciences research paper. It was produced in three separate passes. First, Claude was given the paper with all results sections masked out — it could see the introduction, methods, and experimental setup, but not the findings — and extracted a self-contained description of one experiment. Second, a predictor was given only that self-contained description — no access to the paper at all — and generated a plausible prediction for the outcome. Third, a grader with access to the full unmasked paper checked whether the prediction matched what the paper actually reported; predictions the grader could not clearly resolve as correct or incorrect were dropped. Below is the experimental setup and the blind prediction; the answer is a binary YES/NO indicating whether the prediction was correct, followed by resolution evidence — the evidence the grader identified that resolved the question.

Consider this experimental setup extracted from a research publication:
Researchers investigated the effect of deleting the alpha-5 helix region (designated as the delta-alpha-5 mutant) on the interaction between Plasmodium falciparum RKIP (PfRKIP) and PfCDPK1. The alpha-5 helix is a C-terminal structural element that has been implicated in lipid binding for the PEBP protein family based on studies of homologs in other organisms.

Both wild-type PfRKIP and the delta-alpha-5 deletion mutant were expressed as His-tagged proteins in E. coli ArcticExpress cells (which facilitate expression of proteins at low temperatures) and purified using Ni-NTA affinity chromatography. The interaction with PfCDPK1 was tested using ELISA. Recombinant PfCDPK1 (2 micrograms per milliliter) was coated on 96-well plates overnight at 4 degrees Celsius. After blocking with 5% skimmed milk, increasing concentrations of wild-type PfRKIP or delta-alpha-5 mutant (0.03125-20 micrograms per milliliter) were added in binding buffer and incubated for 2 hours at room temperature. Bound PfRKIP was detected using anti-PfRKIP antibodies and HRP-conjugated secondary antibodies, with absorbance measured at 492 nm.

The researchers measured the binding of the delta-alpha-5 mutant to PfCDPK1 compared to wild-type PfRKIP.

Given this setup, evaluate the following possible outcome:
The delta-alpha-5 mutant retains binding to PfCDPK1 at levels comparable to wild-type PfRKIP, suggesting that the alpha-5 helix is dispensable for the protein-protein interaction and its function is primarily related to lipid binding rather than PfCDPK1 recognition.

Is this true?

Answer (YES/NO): YES